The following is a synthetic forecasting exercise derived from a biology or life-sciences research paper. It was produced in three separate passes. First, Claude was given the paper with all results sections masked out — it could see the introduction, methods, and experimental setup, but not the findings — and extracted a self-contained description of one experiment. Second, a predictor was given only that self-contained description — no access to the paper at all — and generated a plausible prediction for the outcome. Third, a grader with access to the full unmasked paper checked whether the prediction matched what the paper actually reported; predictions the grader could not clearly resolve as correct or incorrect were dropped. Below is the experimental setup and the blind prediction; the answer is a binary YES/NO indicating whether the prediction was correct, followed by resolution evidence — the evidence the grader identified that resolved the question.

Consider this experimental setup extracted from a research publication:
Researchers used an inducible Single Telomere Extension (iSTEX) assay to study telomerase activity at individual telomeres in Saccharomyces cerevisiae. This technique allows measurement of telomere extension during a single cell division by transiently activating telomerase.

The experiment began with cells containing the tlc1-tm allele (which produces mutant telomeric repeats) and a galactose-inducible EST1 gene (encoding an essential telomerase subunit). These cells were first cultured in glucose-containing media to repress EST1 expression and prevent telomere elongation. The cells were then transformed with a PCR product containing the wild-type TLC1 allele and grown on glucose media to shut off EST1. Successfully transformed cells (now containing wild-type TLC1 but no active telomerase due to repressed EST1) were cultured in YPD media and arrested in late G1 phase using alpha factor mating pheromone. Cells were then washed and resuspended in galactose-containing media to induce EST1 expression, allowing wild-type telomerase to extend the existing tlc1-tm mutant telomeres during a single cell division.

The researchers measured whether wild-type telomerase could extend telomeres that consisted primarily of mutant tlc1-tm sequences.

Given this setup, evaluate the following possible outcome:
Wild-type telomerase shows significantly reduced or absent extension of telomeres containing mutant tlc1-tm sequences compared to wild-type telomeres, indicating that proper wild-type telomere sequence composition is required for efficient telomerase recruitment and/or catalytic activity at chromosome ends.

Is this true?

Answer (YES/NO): NO